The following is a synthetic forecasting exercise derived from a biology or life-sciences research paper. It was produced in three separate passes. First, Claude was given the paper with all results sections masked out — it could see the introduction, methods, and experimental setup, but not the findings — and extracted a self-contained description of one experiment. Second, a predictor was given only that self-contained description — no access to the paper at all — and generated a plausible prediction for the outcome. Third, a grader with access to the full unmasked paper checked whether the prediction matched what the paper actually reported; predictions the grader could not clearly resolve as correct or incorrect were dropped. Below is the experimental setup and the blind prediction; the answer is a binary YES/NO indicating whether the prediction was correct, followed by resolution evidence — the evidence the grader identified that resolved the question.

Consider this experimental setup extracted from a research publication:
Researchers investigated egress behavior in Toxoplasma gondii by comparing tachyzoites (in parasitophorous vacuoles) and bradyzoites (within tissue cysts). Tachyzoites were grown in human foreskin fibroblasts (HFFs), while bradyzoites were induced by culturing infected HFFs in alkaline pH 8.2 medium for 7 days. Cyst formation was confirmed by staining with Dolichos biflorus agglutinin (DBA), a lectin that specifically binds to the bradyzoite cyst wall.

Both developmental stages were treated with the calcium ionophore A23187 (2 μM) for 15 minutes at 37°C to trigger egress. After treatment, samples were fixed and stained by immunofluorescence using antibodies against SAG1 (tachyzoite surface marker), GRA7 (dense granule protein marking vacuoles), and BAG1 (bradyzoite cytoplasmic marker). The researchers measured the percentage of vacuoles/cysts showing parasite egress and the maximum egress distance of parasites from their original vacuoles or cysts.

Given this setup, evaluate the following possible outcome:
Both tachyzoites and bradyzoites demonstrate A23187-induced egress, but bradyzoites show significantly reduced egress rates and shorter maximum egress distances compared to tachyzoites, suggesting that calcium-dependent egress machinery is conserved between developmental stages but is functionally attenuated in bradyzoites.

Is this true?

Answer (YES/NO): YES